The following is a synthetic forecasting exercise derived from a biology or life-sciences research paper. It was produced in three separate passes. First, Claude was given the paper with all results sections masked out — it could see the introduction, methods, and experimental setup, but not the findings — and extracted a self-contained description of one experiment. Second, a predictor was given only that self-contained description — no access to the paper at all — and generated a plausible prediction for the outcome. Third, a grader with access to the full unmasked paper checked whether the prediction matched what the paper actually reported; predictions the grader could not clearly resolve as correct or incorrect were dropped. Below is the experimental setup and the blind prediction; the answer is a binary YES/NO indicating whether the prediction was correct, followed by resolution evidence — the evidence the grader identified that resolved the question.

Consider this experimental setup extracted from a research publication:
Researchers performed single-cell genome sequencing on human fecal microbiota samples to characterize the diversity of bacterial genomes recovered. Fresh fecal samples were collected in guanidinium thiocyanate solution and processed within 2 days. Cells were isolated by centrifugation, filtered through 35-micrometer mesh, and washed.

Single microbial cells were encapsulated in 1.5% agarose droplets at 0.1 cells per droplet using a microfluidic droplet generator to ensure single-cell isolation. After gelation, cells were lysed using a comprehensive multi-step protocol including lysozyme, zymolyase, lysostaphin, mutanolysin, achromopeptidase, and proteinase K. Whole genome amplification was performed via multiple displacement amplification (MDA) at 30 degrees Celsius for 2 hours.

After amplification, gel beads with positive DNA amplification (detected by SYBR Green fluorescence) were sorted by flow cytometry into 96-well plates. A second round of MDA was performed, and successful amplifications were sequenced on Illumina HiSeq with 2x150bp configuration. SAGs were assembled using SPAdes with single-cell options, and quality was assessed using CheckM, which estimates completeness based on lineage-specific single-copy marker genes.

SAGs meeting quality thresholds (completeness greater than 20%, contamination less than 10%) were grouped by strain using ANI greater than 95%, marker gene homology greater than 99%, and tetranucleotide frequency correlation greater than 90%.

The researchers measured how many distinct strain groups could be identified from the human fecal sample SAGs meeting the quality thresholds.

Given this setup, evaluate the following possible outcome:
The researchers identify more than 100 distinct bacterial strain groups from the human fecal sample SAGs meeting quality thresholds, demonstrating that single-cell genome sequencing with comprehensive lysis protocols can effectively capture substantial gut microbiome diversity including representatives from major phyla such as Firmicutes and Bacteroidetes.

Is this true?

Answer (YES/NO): NO